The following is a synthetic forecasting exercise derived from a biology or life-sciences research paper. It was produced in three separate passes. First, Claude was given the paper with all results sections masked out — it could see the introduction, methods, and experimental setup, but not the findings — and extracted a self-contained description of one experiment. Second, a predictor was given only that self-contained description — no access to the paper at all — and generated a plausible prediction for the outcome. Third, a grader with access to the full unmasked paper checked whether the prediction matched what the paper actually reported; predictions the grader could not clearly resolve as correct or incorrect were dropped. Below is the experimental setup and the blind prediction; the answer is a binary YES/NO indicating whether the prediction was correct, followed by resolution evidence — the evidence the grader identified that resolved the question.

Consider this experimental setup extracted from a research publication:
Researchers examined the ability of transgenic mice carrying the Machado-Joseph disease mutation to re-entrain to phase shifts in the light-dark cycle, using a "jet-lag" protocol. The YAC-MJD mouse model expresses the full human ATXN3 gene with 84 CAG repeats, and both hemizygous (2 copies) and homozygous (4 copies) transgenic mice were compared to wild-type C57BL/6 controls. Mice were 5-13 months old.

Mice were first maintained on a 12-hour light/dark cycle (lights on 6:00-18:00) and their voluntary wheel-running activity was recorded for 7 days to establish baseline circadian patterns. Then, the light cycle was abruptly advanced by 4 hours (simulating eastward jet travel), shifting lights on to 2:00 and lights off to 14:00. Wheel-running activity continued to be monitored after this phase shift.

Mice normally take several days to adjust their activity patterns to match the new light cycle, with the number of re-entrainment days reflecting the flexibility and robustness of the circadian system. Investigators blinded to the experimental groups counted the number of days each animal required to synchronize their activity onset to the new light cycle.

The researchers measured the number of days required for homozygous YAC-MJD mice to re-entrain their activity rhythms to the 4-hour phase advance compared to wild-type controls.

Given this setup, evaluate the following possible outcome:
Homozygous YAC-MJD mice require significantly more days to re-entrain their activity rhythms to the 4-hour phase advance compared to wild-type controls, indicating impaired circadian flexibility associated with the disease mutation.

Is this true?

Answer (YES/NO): YES